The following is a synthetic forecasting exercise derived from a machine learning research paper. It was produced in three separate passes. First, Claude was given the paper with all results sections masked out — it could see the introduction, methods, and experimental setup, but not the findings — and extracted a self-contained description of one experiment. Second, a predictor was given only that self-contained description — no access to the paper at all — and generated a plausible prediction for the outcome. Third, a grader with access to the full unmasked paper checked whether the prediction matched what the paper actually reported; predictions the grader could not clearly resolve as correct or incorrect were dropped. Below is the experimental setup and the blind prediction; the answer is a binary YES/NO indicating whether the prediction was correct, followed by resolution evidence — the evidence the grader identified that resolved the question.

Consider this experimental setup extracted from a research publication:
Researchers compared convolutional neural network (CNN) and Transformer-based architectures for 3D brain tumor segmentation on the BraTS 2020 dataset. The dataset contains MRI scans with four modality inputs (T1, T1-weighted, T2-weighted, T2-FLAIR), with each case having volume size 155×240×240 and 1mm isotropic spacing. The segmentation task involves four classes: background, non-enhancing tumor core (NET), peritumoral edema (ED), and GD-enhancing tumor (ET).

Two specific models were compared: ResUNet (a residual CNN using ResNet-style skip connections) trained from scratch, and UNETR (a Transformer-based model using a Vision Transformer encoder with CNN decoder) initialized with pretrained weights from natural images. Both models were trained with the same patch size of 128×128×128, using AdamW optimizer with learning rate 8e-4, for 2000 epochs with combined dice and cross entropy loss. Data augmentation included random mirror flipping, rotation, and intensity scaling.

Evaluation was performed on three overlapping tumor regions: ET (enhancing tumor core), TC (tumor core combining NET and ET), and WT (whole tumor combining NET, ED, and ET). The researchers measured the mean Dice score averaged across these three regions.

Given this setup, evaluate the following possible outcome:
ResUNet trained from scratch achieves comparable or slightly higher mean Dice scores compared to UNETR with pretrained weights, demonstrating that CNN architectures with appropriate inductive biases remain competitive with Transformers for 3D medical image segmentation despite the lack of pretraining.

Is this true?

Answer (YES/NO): NO